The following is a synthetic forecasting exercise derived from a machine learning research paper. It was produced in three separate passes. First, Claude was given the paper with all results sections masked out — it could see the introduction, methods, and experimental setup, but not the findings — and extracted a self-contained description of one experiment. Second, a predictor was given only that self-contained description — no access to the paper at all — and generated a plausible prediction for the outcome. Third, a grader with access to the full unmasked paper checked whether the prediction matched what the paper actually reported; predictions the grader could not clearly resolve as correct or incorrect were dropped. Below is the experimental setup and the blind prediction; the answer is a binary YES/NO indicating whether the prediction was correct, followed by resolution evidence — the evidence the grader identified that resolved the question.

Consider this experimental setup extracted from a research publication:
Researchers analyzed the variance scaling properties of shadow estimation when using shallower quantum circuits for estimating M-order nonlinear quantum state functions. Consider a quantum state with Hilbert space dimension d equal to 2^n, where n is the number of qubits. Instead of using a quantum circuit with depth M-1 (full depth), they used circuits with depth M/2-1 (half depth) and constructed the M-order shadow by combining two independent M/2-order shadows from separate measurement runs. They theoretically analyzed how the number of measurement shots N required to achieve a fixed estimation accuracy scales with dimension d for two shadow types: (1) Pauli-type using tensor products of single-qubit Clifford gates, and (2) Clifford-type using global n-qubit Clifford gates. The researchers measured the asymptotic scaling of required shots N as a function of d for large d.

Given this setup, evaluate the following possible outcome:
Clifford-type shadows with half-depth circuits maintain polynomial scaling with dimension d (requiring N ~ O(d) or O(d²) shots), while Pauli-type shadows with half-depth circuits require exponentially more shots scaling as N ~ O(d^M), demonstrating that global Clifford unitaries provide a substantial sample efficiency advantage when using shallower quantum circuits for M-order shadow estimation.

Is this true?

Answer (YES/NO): NO